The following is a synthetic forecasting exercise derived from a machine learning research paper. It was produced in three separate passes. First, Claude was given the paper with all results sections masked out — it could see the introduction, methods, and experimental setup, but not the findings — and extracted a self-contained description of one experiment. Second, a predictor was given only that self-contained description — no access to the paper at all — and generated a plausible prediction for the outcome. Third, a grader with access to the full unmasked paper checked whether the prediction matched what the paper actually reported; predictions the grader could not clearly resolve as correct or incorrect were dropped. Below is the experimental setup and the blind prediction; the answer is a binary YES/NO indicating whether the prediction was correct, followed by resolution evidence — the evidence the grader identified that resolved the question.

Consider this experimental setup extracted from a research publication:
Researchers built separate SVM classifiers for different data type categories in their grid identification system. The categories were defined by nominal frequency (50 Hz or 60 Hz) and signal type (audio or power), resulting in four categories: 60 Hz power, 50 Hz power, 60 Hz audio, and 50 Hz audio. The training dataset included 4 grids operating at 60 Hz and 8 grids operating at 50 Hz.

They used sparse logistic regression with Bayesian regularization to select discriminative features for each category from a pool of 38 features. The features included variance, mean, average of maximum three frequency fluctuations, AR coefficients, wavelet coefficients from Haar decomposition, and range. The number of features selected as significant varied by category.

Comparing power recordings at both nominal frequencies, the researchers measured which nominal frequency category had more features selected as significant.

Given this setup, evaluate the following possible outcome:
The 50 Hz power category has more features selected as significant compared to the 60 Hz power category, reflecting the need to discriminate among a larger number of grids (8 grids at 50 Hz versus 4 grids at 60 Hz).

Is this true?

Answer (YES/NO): YES